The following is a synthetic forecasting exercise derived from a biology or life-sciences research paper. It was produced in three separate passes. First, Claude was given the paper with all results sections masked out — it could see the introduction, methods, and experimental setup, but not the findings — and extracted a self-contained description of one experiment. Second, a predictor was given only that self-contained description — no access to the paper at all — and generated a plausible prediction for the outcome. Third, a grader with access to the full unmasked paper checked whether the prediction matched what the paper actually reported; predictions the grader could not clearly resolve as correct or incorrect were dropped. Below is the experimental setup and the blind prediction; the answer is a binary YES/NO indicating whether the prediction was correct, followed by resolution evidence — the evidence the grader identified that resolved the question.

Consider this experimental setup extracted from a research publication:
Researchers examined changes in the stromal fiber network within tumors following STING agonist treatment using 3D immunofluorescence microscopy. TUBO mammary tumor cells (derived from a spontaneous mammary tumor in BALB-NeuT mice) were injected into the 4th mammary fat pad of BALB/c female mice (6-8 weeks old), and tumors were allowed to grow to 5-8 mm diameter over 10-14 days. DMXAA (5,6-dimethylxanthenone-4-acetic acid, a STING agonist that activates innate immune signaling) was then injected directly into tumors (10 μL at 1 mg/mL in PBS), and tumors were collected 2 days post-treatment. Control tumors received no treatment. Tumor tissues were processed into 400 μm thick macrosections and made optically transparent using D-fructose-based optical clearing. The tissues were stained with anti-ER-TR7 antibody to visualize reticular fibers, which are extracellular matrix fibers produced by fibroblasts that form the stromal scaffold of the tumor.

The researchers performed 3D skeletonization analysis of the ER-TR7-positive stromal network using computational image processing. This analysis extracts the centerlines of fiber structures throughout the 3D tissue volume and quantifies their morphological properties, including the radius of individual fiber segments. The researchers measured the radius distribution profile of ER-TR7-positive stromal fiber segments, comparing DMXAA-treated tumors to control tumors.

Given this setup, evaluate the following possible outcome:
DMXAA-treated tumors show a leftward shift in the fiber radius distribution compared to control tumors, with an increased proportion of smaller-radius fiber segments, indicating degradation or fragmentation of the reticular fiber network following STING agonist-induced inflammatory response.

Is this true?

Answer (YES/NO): YES